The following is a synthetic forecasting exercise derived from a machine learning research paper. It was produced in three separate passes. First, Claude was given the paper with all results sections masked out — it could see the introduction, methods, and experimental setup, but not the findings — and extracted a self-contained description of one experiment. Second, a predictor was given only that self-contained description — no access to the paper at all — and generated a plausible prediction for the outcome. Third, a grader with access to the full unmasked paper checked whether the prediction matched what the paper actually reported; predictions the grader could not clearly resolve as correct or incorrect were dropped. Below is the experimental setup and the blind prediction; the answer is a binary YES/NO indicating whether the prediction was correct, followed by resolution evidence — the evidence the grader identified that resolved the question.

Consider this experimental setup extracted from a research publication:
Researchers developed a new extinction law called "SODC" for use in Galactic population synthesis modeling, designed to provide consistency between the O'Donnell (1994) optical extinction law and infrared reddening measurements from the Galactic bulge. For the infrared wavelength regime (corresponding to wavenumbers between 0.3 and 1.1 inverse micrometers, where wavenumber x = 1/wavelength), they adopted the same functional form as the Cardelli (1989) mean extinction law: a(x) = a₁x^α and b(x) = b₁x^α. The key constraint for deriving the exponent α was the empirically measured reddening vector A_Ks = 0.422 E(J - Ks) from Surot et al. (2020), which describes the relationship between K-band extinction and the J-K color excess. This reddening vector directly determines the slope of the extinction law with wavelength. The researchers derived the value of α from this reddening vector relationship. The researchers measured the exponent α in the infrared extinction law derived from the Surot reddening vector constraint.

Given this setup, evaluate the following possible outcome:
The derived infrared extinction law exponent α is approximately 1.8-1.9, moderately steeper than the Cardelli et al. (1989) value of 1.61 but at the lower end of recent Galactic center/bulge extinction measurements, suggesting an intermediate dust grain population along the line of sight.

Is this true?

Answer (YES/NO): NO